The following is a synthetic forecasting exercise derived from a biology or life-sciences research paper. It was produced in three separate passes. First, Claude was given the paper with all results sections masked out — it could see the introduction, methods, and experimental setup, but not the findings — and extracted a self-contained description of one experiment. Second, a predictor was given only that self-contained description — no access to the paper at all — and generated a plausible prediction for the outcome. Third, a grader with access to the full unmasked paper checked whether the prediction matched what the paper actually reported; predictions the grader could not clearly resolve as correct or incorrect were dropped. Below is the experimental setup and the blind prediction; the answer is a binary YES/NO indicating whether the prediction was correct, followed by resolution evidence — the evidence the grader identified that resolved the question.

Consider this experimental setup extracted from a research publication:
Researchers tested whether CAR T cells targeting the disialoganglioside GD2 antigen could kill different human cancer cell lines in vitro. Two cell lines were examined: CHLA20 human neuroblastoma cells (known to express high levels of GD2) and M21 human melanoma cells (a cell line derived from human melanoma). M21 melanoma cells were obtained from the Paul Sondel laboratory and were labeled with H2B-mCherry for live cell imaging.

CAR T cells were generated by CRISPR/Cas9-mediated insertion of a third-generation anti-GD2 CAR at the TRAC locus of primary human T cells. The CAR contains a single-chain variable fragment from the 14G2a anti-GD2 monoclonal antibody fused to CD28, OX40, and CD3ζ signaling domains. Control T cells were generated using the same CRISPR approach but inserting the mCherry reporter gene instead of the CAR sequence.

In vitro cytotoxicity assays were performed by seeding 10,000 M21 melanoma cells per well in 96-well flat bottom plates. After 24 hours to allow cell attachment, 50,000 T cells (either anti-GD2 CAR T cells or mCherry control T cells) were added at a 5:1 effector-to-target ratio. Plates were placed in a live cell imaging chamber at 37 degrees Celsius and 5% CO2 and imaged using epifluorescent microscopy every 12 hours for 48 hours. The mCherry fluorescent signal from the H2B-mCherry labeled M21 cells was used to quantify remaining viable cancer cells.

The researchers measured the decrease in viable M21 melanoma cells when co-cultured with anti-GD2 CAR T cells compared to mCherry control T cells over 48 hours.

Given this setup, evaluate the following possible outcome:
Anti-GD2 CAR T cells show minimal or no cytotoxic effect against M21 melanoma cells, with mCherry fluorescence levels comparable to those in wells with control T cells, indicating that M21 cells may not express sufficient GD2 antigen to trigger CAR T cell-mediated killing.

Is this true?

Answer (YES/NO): NO